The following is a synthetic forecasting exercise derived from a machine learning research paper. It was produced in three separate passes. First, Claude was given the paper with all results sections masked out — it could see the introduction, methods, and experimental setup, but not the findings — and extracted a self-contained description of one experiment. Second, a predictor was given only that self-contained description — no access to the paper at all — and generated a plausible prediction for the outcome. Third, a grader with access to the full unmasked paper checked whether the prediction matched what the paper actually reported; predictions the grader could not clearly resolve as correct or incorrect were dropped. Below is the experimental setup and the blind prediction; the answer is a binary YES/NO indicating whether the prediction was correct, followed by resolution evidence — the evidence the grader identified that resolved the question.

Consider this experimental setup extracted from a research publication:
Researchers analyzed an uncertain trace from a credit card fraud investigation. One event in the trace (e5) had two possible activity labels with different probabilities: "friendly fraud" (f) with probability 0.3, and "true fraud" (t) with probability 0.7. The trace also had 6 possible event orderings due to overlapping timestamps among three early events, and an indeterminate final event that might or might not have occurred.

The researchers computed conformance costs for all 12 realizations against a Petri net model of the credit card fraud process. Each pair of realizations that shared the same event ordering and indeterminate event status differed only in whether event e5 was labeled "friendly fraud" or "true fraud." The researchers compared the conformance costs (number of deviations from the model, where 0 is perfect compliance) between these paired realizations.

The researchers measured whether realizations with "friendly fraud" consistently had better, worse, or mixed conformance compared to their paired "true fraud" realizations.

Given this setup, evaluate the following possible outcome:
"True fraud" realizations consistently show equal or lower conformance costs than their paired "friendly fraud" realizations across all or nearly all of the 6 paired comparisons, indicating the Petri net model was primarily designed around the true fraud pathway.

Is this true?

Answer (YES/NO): NO